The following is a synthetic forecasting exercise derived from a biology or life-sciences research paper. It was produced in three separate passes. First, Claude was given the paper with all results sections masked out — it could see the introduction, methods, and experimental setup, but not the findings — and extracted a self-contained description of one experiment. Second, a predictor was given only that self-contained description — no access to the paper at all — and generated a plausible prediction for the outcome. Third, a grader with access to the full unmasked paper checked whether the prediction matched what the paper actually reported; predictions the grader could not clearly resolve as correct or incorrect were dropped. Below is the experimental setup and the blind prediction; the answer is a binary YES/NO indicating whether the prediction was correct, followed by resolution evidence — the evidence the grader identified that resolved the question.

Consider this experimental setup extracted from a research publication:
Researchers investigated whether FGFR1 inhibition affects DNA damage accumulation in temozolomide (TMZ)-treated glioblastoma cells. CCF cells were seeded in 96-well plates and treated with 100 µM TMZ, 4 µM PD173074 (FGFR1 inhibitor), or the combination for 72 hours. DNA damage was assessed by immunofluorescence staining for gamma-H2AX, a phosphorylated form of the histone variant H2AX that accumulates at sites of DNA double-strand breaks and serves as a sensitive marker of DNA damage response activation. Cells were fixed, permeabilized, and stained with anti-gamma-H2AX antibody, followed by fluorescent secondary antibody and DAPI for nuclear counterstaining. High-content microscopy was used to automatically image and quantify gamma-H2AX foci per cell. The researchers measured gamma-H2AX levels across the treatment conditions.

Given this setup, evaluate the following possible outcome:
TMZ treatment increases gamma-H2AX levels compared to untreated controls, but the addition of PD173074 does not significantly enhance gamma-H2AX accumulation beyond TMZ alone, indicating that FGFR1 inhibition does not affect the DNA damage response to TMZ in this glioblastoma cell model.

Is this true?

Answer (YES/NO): YES